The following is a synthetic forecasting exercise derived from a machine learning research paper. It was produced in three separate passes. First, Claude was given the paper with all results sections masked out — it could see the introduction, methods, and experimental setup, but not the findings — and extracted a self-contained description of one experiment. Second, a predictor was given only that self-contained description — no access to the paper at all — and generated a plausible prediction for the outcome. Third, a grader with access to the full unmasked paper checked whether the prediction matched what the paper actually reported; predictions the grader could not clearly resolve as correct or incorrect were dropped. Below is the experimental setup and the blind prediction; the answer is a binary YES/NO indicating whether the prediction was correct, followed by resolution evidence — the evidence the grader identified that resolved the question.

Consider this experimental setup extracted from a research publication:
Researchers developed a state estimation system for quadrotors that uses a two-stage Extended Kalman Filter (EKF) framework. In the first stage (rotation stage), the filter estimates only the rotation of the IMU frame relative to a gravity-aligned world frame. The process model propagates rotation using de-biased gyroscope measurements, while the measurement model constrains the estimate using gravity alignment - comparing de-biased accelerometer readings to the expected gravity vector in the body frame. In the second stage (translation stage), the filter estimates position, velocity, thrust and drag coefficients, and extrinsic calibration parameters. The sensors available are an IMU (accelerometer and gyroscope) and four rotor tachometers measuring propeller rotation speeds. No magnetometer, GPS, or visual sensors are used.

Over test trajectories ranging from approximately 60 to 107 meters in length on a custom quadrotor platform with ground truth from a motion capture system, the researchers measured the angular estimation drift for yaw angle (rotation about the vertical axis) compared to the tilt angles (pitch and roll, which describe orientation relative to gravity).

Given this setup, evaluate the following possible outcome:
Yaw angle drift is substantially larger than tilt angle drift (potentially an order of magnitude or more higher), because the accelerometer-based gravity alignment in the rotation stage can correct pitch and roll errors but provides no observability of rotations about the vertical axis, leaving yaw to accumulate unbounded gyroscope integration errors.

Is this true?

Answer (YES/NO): YES